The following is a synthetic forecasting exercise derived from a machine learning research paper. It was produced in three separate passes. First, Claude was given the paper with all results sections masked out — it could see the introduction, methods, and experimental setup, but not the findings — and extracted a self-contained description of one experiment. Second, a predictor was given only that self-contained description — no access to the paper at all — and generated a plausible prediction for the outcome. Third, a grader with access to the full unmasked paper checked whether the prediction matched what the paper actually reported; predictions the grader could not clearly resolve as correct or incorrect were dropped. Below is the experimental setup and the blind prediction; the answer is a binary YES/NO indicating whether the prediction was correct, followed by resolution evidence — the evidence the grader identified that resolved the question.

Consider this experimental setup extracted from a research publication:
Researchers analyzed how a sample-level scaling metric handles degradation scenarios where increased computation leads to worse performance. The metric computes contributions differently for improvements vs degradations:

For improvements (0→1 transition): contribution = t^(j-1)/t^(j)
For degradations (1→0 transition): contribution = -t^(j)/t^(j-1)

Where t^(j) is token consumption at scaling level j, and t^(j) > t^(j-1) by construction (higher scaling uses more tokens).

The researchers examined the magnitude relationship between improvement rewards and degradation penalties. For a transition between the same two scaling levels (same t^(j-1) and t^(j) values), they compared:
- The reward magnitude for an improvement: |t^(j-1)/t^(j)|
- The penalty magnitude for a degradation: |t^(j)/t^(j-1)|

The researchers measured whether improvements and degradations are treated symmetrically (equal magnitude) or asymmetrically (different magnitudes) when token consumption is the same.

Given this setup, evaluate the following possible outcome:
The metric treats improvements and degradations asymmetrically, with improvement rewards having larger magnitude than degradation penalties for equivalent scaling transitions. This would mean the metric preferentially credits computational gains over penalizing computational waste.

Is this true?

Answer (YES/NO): NO